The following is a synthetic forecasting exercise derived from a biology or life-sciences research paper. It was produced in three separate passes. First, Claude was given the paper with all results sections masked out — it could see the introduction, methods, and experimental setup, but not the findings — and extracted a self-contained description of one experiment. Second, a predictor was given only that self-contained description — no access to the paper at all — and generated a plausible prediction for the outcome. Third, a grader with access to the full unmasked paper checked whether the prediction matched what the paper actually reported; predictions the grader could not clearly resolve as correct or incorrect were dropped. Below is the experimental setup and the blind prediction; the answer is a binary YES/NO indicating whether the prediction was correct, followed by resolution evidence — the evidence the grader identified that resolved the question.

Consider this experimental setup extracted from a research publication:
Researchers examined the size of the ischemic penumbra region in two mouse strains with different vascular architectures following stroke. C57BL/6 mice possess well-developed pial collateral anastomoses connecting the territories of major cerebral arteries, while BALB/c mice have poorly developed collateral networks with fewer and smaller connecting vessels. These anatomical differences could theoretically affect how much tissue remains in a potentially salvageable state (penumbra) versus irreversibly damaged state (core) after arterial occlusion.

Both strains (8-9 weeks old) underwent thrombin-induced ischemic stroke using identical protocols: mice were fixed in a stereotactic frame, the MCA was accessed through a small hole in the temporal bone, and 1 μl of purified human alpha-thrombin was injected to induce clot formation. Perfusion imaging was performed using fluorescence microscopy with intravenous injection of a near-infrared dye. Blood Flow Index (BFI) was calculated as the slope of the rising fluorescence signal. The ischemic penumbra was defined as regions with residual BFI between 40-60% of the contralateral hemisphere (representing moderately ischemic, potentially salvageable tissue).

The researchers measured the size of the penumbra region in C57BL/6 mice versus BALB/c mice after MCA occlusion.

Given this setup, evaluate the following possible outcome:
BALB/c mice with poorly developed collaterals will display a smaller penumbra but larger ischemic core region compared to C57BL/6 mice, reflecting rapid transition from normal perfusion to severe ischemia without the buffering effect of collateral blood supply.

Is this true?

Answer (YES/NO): YES